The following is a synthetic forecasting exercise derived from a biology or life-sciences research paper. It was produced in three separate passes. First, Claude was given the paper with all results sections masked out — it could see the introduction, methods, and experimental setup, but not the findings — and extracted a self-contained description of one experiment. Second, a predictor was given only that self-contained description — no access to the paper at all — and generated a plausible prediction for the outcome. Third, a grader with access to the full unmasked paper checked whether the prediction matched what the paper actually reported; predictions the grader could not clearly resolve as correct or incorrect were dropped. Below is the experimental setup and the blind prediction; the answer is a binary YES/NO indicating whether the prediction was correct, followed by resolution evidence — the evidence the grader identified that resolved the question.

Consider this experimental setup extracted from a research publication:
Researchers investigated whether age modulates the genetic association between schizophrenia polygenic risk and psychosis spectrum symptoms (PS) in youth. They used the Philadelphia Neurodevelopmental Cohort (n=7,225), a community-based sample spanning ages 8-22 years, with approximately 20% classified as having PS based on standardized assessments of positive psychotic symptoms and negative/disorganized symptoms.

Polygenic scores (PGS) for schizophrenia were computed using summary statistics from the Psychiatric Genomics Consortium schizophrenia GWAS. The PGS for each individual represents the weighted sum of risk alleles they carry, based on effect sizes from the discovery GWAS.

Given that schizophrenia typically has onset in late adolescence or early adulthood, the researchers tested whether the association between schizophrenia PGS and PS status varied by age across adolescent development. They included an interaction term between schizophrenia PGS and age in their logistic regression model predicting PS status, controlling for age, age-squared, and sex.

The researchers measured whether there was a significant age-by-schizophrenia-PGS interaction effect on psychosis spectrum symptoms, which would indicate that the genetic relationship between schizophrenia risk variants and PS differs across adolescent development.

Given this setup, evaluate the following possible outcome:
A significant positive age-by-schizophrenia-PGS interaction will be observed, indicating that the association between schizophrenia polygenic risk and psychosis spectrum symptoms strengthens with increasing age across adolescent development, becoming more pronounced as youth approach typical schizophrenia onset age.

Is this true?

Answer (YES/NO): NO